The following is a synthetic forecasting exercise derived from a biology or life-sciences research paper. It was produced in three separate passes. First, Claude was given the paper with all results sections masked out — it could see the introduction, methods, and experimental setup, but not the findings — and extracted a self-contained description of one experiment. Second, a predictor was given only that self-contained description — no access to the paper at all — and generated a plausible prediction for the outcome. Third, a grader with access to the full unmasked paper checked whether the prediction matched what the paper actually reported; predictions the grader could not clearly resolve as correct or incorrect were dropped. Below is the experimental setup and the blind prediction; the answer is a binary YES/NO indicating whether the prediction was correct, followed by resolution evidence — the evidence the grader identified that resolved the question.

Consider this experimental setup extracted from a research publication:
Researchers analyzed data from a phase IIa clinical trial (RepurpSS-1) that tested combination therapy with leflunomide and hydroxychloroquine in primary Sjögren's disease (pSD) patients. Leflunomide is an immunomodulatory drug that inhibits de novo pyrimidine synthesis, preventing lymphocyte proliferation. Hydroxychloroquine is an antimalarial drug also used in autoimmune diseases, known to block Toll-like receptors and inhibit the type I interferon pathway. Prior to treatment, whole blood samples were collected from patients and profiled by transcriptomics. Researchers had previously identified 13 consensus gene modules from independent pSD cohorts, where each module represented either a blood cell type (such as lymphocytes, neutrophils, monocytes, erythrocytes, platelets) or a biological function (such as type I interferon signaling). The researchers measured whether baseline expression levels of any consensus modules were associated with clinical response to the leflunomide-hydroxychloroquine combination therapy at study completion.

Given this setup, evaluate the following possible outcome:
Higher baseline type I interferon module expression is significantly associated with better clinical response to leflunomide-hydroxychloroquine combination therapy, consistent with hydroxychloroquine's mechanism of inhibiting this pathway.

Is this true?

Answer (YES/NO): NO